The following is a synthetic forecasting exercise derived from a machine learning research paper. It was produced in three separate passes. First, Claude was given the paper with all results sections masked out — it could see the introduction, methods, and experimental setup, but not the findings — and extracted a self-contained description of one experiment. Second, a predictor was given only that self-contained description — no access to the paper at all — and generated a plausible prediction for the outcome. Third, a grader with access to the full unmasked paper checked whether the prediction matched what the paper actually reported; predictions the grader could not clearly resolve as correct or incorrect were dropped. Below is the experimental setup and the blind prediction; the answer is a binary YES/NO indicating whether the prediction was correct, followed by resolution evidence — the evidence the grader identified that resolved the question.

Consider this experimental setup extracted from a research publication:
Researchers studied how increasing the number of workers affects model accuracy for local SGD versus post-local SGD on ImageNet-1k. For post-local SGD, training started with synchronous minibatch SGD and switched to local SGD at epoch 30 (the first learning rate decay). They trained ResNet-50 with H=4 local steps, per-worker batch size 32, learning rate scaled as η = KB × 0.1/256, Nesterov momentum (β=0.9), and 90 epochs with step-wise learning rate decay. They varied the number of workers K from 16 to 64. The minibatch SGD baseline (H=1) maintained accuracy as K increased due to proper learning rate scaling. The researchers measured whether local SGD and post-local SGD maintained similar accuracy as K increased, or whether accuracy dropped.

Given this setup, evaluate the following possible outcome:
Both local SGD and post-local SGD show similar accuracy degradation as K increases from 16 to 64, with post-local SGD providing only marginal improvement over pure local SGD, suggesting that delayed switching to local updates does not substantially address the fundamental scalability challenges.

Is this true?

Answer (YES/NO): NO